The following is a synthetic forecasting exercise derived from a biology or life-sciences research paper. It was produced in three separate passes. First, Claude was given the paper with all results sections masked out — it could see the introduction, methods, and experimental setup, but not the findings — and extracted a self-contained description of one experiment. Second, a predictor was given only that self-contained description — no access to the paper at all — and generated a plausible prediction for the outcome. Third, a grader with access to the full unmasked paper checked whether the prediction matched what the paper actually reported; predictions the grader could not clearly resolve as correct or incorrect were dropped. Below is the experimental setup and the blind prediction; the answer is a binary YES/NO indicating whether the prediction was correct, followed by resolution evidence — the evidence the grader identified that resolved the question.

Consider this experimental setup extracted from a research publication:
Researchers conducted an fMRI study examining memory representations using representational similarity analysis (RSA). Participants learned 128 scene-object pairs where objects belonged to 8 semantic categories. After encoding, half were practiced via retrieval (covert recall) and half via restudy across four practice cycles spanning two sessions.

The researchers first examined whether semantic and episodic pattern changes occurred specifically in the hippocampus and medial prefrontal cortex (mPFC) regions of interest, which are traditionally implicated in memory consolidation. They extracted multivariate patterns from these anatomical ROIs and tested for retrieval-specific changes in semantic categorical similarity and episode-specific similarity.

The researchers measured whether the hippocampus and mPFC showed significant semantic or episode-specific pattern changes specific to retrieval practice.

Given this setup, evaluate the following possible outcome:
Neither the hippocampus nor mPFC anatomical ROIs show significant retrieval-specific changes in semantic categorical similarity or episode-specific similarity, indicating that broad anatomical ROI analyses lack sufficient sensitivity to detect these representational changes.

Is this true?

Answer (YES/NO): NO